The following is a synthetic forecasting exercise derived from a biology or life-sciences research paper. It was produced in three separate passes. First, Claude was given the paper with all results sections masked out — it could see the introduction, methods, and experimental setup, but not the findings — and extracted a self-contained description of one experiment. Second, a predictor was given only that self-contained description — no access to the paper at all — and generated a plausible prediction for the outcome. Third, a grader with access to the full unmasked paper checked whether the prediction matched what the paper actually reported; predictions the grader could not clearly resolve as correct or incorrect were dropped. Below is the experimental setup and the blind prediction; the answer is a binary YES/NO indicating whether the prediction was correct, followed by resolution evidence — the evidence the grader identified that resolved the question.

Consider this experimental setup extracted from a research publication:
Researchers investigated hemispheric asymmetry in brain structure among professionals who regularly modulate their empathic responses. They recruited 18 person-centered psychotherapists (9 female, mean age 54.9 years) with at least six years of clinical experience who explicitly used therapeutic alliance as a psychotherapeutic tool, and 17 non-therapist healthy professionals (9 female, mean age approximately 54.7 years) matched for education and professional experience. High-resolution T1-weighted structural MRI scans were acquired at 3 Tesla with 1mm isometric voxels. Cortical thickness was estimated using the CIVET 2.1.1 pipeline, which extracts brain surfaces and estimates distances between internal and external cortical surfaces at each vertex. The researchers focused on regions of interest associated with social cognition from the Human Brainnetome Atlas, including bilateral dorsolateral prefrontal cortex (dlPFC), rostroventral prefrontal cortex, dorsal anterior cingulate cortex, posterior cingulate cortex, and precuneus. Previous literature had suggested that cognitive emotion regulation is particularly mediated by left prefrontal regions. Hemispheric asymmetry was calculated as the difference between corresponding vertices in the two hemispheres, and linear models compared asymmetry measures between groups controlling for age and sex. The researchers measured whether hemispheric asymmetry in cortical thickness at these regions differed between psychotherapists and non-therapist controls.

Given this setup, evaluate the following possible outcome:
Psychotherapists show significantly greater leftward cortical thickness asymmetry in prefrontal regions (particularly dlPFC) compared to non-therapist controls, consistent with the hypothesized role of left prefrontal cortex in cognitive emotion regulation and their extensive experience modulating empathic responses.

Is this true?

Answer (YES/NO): NO